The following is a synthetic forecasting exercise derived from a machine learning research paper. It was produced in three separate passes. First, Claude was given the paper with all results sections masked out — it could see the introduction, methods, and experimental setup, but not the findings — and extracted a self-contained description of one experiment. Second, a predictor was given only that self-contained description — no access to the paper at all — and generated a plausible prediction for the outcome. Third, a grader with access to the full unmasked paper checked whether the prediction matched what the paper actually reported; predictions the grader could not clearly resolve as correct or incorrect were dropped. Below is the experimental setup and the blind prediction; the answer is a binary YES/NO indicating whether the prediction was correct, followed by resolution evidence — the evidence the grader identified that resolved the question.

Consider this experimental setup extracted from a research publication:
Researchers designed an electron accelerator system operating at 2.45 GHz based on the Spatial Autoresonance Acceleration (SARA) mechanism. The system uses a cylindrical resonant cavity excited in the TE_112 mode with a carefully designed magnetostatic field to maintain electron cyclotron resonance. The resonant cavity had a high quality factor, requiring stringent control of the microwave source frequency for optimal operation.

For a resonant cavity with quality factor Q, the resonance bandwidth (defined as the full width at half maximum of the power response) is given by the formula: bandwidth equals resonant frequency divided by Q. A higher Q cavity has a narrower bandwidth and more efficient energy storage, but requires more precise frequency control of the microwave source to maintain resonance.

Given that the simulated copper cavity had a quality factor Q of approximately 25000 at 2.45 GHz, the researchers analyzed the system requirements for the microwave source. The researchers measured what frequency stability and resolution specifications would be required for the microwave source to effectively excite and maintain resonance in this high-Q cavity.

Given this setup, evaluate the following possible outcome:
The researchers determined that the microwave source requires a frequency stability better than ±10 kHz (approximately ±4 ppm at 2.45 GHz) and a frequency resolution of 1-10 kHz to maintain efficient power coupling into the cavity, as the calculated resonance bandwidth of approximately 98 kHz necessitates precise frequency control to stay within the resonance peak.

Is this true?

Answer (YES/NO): NO